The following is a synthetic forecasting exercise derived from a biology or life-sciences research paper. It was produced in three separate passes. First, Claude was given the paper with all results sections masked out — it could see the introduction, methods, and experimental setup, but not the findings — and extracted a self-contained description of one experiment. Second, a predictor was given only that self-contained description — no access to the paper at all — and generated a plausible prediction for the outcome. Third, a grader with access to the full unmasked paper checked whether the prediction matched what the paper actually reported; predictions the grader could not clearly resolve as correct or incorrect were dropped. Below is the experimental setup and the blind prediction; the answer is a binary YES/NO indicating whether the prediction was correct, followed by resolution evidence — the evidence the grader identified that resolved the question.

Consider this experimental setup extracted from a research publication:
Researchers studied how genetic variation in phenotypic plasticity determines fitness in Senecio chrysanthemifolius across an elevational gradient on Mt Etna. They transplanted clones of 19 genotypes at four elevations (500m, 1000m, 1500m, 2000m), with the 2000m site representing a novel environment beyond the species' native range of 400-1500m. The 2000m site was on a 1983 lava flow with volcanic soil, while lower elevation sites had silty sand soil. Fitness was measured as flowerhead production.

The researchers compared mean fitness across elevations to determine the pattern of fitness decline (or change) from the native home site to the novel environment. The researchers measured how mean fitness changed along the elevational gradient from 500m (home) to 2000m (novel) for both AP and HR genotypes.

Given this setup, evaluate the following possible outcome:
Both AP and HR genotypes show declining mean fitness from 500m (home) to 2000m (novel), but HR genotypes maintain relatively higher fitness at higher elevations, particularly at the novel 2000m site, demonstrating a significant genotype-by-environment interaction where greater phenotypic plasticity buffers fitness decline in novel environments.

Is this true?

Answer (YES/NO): NO